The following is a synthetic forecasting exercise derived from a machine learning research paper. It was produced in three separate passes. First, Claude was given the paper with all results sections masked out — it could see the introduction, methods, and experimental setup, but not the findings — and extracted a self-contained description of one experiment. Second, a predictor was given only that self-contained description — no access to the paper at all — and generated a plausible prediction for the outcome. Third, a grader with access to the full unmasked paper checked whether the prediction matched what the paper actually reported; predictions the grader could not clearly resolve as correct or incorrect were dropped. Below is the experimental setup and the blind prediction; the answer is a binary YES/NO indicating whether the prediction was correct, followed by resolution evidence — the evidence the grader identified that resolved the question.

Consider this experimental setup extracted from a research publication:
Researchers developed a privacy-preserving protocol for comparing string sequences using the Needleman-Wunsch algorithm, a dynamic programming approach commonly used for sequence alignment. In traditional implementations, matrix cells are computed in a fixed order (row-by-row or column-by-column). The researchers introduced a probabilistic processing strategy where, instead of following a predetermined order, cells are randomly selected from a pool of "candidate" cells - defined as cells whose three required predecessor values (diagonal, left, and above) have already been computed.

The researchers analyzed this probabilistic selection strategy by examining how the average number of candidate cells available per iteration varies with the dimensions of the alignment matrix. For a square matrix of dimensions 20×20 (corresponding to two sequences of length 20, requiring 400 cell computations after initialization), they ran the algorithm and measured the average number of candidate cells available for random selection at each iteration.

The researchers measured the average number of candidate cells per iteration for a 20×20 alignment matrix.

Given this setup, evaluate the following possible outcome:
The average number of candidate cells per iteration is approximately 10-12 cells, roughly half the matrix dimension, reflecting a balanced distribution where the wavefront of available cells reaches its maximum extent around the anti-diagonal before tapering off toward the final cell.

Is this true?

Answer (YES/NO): NO